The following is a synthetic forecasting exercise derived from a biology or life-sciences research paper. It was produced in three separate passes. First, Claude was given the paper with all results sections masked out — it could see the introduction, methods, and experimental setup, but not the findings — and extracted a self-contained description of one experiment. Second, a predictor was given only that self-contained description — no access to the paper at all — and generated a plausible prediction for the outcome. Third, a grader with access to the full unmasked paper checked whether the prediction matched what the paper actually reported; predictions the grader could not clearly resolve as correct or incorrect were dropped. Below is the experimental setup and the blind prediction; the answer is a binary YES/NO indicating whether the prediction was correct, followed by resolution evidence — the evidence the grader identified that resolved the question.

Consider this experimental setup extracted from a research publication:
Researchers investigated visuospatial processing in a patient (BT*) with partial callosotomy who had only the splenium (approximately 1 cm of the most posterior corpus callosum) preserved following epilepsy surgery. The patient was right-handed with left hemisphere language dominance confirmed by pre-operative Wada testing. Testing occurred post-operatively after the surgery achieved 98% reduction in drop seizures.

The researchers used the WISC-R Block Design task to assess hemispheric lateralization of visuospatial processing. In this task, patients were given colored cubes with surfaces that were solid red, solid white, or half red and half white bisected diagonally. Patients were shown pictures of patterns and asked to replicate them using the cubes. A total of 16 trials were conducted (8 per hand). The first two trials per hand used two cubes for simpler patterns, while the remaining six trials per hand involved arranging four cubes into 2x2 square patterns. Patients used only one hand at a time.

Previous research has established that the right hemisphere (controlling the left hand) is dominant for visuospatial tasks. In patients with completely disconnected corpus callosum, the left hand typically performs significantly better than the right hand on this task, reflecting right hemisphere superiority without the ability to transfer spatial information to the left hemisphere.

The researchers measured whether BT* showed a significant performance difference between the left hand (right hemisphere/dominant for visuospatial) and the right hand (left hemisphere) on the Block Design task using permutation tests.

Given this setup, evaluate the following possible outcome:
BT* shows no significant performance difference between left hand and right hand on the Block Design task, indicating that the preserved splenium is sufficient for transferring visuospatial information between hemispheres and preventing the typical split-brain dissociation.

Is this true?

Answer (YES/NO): YES